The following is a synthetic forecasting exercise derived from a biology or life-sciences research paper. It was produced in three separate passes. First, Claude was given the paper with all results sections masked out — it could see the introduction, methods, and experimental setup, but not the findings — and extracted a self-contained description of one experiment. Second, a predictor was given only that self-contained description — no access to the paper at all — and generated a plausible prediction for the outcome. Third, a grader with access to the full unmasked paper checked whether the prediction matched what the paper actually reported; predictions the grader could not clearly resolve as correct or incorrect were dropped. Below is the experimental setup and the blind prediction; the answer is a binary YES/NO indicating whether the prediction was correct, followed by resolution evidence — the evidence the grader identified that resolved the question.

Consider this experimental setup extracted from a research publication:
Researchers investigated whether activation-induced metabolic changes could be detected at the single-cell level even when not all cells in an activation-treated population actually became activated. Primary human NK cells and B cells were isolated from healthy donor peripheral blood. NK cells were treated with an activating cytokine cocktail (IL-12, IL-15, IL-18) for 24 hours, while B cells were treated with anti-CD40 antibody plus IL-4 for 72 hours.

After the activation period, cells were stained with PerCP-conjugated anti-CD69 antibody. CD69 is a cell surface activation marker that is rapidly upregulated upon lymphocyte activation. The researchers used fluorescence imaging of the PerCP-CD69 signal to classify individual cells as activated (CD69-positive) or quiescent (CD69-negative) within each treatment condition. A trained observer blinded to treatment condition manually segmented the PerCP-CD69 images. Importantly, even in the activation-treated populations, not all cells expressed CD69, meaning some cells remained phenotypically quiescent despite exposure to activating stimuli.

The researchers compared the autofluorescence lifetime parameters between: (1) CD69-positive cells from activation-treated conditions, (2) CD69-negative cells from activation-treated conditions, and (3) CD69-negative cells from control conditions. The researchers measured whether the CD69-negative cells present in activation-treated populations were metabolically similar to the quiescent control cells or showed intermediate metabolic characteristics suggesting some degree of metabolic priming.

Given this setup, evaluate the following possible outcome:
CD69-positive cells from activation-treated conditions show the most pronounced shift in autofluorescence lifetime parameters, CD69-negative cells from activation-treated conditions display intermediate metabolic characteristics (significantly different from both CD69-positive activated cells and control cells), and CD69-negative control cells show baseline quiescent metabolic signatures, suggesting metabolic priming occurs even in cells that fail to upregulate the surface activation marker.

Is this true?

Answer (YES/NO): NO